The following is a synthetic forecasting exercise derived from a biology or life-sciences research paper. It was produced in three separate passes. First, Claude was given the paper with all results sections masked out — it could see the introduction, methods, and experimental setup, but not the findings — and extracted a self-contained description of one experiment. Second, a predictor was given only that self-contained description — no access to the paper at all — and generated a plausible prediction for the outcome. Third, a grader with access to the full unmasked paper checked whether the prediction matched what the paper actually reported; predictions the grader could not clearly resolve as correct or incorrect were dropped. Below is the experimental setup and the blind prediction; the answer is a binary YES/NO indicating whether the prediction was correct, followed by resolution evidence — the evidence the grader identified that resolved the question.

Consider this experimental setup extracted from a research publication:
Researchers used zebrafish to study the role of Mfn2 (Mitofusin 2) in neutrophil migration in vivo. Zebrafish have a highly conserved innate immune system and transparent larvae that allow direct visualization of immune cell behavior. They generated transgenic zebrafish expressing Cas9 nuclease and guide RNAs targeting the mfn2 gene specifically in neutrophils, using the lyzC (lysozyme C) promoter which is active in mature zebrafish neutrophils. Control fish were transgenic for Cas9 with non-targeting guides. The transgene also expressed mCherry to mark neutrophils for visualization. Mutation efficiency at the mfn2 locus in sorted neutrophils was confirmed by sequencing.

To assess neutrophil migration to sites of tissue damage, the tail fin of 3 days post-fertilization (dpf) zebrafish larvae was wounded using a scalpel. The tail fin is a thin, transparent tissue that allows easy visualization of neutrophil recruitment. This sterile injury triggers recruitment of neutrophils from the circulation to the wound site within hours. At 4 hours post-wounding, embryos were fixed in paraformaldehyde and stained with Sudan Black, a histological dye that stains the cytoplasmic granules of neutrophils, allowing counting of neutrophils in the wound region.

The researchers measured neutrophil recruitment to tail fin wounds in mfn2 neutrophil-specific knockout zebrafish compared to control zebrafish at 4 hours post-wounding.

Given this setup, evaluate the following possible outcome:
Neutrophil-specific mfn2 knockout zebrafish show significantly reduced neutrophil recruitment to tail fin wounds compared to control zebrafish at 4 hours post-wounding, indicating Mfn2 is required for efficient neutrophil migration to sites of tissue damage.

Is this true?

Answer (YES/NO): YES